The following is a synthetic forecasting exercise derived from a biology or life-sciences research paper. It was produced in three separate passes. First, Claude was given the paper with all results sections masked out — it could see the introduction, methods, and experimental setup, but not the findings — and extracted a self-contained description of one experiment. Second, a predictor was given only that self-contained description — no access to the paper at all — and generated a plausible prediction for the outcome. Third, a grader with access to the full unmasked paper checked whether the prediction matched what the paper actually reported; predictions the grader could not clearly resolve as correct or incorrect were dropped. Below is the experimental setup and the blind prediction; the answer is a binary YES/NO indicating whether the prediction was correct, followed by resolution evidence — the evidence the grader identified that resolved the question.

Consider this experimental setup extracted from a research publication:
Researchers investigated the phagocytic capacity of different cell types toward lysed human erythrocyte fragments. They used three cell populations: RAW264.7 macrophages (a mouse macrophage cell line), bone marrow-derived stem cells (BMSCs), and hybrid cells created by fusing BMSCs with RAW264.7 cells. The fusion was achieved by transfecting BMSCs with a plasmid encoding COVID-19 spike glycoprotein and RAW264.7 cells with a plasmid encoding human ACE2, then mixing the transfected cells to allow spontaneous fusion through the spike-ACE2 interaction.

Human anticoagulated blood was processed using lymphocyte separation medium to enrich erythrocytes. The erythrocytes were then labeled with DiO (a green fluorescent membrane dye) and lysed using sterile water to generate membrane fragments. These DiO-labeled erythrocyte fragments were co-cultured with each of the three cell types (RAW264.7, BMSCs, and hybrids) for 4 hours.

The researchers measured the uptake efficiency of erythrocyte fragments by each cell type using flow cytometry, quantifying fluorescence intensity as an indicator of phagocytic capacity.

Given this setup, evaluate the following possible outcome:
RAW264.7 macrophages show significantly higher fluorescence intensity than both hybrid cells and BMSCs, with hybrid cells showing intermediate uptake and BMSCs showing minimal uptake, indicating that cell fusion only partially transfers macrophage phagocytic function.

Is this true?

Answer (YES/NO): NO